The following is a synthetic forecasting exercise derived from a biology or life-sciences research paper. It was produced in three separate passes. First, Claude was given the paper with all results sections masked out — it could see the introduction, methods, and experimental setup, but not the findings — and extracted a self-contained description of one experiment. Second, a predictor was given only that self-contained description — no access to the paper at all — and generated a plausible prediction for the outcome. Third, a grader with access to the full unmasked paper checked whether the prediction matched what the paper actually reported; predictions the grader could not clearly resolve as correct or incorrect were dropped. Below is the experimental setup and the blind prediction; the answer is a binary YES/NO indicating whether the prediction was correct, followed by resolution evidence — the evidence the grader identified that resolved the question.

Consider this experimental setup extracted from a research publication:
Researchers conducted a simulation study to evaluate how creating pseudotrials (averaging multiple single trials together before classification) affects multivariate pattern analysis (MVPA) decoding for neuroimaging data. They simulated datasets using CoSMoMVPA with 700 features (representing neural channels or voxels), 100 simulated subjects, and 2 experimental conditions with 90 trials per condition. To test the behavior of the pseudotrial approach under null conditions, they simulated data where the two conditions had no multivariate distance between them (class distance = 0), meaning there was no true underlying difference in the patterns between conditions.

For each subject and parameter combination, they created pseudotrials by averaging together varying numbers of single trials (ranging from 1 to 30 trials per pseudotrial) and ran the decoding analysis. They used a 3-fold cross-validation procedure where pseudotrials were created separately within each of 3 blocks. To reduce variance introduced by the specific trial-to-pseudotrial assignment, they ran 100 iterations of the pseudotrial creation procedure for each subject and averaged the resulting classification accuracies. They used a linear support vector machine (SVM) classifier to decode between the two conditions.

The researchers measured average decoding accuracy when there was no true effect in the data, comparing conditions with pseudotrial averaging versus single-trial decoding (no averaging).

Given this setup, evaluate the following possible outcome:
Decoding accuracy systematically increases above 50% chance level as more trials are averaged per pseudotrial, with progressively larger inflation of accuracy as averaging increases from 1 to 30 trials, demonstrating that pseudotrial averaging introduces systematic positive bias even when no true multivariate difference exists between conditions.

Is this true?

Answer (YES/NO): NO